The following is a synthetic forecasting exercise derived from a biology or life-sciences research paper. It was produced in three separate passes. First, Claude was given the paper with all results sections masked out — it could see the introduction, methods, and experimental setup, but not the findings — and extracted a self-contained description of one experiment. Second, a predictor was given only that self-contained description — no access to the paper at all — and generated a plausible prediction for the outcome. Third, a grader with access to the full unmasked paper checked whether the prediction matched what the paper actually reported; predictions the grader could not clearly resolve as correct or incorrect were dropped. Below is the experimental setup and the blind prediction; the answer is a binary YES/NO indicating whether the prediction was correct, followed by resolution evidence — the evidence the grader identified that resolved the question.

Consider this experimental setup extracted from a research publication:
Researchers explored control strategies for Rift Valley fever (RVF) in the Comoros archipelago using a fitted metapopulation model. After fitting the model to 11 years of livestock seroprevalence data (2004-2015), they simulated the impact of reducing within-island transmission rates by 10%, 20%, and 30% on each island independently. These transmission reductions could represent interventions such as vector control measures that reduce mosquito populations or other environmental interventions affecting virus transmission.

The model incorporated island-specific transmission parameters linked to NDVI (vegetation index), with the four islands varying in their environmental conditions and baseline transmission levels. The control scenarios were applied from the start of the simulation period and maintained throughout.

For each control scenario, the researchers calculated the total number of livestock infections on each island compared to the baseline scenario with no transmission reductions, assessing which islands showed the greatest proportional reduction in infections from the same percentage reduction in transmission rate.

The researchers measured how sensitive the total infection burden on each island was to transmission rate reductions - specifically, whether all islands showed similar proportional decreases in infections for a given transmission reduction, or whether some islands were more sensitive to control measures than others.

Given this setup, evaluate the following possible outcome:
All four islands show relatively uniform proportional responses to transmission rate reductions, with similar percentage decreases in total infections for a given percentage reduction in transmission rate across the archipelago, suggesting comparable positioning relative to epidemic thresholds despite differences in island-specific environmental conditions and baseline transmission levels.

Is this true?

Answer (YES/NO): NO